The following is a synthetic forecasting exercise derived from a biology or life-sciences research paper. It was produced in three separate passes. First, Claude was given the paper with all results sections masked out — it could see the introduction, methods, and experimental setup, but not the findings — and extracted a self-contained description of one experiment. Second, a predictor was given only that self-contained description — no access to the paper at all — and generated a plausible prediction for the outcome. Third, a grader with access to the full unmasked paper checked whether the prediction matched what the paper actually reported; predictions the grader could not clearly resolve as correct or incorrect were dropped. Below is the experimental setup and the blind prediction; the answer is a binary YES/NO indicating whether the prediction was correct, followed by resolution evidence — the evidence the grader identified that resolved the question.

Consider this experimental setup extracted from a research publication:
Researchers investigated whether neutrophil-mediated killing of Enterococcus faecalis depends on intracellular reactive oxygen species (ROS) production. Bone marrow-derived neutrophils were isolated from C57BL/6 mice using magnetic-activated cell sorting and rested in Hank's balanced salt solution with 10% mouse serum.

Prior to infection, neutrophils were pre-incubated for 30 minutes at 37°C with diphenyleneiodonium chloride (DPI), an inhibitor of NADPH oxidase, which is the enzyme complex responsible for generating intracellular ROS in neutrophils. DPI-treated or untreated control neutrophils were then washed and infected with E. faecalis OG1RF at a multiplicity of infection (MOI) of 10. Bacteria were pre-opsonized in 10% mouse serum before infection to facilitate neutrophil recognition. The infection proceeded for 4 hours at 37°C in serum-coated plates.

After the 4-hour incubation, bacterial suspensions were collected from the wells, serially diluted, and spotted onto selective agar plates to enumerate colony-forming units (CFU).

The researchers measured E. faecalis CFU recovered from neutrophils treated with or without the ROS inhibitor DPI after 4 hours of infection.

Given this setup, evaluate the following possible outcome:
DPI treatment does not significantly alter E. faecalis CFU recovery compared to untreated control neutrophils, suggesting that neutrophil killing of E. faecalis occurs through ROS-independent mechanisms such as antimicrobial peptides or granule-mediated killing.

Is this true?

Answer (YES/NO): NO